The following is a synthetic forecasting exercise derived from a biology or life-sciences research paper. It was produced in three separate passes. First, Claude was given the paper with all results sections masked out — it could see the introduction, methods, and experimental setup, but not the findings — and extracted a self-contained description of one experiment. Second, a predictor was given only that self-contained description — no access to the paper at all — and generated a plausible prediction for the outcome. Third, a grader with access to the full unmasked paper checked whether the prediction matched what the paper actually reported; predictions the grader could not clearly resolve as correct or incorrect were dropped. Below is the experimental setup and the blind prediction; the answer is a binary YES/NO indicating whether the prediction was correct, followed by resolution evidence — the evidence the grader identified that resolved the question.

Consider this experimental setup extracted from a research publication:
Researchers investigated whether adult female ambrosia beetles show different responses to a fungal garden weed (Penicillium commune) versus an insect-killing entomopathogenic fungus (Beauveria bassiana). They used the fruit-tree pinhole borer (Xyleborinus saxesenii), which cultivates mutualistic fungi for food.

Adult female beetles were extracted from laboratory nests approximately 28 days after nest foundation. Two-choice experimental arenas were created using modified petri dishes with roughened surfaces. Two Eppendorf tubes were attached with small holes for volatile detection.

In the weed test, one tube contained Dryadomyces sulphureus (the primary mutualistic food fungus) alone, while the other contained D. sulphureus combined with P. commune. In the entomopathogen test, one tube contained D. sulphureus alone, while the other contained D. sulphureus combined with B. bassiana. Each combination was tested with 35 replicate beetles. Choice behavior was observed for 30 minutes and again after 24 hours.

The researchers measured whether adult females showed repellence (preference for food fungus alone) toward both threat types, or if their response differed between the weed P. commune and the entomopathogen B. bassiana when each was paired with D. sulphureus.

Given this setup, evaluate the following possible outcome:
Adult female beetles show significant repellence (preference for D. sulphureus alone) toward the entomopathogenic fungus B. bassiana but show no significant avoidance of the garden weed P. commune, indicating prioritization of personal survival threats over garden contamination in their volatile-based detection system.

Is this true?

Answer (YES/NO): NO